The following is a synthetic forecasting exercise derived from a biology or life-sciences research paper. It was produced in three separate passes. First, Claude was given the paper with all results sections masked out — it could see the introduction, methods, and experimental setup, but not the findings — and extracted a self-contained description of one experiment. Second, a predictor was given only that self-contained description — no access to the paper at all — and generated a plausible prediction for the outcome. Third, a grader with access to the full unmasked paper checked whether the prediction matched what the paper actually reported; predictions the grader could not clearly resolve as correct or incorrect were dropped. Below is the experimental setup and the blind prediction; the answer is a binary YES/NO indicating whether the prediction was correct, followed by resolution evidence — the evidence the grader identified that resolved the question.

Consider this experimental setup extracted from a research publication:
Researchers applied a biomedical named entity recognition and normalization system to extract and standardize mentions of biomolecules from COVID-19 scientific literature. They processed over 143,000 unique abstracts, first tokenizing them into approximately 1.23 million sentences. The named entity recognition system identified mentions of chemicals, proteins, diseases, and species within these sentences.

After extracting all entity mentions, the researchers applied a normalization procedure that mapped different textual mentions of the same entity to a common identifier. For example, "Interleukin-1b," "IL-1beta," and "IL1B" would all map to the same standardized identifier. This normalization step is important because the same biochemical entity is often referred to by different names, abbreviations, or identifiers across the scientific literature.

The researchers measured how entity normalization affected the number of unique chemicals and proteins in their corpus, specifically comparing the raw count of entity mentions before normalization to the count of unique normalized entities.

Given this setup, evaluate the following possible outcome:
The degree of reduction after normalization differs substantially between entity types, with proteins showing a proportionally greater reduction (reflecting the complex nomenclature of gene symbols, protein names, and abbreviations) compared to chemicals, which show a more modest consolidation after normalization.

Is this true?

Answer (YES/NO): NO